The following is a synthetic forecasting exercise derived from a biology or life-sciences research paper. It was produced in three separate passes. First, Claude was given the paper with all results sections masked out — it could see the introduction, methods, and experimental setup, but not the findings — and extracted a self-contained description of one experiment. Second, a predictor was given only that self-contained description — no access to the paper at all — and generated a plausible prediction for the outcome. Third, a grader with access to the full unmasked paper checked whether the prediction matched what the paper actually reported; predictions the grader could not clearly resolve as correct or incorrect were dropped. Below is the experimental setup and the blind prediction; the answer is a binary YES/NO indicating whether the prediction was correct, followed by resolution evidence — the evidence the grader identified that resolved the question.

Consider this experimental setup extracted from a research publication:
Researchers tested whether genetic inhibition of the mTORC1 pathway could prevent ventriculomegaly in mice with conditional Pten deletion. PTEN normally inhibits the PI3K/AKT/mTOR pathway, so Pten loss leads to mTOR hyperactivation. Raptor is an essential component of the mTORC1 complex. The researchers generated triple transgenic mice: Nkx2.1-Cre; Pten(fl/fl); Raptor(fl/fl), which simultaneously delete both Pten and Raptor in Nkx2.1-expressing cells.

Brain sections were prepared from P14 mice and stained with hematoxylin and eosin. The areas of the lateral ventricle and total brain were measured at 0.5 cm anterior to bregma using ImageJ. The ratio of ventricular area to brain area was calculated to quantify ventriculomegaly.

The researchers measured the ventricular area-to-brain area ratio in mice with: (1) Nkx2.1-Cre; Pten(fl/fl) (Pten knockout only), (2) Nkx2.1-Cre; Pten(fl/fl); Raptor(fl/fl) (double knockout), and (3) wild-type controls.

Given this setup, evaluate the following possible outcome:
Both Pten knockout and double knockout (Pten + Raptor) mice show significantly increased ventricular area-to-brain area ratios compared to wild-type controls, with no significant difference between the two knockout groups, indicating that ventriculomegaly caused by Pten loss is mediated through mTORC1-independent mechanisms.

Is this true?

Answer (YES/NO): NO